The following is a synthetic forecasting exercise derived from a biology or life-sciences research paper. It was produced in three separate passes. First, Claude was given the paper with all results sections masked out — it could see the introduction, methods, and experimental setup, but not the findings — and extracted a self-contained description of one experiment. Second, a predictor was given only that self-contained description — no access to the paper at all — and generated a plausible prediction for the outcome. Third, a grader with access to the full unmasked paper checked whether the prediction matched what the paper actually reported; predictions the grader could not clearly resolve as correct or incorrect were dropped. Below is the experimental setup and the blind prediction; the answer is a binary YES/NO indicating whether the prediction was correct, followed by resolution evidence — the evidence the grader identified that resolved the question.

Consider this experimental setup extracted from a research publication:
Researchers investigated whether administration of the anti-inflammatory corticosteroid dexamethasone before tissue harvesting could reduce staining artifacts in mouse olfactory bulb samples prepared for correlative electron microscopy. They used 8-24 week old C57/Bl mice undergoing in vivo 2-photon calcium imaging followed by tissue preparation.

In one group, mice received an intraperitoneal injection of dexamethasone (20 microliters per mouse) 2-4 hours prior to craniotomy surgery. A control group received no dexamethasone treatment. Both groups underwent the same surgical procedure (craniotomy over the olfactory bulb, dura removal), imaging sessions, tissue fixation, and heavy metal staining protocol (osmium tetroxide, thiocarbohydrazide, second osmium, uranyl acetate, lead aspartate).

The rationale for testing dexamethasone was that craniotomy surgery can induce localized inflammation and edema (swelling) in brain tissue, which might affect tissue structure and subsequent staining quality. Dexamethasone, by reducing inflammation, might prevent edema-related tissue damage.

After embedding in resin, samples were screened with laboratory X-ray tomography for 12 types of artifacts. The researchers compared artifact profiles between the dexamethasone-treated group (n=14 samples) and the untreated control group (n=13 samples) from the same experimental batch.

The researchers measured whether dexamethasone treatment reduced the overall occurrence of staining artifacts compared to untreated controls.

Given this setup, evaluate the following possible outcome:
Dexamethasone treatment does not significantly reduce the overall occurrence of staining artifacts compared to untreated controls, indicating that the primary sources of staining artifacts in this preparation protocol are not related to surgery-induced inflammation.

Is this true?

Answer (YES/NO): YES